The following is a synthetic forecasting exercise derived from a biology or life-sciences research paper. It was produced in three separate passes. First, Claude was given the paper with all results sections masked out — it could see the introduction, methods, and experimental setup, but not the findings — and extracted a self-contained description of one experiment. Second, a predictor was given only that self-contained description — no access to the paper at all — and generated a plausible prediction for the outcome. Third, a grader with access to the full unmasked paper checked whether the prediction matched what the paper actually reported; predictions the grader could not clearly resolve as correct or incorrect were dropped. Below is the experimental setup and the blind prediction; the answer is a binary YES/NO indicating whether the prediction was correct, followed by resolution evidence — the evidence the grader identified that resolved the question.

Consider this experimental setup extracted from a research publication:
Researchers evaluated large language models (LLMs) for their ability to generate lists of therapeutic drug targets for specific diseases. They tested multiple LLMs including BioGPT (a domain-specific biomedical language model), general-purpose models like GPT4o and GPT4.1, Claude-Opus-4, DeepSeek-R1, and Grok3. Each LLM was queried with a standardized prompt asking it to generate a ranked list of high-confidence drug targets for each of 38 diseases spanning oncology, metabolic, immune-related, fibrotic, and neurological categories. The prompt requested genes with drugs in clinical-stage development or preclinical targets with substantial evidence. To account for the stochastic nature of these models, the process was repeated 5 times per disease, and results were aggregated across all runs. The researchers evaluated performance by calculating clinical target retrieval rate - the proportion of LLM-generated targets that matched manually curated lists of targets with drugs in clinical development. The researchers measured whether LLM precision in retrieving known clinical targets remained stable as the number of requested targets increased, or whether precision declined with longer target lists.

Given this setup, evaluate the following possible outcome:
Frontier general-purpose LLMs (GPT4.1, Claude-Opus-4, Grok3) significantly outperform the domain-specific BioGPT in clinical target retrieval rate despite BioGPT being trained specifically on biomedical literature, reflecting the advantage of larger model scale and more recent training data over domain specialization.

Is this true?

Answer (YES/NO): YES